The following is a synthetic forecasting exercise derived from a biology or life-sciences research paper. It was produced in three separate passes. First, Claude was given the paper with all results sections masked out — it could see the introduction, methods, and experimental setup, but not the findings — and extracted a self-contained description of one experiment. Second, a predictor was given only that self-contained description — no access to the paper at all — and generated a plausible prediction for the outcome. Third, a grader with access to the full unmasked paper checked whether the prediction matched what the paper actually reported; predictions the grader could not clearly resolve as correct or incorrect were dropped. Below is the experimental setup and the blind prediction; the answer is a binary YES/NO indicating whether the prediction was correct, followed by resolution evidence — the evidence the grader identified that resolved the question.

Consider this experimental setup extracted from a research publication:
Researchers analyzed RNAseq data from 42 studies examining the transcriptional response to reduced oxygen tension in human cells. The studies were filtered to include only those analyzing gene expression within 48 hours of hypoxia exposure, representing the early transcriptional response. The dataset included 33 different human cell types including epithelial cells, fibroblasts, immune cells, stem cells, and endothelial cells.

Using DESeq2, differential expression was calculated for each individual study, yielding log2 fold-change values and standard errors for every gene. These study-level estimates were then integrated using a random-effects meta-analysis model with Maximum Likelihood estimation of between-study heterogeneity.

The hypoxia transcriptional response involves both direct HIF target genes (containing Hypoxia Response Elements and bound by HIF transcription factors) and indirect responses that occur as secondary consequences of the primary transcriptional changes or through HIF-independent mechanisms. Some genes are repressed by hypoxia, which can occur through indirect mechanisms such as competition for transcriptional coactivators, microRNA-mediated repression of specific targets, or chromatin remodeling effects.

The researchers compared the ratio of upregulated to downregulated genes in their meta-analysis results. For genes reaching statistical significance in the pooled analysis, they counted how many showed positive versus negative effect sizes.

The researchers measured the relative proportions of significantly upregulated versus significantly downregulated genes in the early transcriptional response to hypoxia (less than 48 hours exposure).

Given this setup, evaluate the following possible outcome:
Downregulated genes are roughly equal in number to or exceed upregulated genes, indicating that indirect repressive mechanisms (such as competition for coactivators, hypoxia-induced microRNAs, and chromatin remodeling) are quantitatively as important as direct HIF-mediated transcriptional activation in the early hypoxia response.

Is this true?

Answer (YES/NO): NO